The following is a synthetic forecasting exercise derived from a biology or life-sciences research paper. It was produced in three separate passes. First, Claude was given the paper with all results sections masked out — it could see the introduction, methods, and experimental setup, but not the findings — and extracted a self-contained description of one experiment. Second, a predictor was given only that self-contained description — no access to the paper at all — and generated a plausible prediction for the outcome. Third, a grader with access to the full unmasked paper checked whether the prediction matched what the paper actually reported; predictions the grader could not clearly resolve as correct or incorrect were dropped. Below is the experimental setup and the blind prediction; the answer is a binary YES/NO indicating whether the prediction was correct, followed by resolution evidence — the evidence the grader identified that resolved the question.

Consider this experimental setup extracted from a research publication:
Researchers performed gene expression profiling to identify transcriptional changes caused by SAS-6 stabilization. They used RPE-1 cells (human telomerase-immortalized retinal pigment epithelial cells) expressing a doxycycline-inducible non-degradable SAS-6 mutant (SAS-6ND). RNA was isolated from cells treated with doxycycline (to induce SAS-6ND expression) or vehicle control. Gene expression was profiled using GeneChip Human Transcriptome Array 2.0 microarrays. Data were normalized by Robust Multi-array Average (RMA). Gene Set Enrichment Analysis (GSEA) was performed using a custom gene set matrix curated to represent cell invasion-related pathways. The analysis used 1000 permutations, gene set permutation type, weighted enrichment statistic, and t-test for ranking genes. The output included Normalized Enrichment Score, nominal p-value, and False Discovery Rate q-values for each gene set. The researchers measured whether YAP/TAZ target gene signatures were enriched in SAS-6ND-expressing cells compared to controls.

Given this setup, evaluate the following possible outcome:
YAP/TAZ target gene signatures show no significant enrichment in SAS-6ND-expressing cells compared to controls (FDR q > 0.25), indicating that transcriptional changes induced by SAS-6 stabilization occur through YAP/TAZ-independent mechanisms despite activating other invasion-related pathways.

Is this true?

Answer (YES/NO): NO